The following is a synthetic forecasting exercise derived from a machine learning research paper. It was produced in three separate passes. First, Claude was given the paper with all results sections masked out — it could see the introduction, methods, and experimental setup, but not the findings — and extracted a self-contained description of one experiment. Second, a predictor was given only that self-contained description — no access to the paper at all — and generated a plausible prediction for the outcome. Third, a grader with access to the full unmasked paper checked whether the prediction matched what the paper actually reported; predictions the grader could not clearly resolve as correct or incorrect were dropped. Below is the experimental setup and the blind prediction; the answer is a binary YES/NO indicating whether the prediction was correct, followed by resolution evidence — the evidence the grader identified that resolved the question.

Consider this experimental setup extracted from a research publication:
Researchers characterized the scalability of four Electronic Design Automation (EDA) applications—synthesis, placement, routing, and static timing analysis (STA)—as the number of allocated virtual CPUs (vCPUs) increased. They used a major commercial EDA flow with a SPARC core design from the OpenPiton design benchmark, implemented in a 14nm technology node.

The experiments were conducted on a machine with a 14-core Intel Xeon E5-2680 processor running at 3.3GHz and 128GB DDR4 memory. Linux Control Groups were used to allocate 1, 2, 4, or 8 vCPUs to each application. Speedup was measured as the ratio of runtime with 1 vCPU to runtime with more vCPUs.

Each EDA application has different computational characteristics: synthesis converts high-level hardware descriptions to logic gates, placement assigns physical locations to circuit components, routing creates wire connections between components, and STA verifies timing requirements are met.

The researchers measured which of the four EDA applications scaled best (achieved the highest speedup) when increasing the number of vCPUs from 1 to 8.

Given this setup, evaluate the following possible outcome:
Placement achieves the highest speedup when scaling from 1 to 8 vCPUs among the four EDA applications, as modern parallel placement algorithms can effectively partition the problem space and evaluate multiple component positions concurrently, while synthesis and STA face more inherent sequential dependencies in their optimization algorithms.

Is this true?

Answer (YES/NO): NO